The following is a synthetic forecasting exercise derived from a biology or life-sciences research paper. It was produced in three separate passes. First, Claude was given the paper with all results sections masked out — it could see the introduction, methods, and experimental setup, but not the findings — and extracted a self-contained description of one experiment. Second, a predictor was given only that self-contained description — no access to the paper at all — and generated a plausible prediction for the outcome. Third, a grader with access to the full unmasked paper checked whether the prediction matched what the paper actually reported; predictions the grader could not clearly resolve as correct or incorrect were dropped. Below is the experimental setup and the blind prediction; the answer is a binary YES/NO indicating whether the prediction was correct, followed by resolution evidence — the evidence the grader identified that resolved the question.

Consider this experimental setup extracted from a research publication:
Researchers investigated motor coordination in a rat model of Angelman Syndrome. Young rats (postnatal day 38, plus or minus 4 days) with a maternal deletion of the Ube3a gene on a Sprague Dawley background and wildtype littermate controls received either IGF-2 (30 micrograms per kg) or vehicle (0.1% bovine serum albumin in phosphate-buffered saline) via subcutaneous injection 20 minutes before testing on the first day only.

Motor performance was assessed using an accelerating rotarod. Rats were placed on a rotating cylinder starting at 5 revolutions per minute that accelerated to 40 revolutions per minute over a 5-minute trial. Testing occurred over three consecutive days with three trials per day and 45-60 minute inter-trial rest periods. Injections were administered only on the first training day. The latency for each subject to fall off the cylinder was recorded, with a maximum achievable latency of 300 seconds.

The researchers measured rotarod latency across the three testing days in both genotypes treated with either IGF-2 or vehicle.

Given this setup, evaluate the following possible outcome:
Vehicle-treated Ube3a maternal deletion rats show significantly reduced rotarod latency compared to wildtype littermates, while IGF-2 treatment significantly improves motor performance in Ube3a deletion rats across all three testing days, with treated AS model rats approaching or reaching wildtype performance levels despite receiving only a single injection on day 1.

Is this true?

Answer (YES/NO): NO